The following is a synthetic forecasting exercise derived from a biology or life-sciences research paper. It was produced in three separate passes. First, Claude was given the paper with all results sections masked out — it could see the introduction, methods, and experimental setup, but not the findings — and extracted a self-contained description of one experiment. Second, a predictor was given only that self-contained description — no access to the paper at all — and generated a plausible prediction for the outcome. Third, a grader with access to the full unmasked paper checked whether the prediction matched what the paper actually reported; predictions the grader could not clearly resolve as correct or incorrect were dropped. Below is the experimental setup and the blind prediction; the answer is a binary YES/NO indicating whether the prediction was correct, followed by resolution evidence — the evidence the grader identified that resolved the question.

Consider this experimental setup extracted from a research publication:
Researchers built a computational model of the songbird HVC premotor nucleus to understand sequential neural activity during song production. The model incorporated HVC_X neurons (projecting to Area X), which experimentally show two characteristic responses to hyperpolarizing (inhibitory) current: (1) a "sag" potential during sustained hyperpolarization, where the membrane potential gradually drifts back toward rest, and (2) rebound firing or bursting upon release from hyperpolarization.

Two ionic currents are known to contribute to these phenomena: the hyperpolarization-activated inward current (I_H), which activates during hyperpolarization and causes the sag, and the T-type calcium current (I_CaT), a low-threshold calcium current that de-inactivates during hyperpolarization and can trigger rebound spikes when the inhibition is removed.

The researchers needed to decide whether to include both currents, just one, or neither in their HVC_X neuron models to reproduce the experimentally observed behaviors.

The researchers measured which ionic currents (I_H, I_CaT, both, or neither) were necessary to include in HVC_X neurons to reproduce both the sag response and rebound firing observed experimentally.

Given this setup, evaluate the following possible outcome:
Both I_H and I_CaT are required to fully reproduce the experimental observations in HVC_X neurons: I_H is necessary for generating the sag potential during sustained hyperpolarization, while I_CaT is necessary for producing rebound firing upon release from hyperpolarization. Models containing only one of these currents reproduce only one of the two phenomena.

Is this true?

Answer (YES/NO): NO